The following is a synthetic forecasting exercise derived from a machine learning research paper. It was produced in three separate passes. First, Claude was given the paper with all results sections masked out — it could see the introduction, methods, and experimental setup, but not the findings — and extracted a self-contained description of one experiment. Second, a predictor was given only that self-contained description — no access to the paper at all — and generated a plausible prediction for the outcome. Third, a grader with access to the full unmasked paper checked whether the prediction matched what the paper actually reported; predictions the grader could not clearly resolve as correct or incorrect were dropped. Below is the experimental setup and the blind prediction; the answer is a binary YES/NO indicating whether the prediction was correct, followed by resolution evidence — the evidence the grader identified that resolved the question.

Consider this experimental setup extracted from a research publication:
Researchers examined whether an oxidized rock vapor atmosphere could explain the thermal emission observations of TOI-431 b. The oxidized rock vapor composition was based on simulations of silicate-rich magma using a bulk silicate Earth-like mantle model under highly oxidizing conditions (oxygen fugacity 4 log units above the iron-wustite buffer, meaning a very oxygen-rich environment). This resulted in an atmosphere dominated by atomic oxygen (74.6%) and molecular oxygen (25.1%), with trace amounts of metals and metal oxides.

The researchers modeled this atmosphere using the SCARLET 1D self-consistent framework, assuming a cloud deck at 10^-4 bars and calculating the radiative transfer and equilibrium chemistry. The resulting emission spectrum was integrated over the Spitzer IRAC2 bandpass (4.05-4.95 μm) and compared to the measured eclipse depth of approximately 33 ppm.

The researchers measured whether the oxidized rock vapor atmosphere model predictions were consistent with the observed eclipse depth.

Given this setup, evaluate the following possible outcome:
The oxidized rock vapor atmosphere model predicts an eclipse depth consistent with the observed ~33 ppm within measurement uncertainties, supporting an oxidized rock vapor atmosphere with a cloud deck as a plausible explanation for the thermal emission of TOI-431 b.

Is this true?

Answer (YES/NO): YES